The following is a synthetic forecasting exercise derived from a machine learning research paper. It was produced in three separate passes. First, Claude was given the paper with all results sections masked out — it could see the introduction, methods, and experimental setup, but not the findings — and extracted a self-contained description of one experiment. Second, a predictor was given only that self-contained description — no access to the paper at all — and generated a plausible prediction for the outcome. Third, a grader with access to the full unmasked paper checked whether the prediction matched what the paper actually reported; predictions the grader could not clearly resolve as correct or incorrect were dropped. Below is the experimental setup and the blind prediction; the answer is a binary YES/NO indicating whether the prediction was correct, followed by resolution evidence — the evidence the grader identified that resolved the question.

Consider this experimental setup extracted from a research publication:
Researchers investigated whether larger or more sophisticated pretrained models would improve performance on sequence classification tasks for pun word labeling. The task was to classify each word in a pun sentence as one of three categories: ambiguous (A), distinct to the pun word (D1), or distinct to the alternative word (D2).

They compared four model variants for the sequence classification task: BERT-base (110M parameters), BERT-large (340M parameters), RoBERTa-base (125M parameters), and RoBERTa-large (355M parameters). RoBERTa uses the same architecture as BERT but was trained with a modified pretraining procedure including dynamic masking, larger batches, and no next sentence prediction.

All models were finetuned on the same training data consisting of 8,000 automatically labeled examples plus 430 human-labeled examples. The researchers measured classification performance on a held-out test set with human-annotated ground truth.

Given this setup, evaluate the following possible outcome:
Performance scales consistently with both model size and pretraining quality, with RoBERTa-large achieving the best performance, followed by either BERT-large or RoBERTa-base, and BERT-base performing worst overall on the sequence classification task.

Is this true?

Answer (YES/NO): NO